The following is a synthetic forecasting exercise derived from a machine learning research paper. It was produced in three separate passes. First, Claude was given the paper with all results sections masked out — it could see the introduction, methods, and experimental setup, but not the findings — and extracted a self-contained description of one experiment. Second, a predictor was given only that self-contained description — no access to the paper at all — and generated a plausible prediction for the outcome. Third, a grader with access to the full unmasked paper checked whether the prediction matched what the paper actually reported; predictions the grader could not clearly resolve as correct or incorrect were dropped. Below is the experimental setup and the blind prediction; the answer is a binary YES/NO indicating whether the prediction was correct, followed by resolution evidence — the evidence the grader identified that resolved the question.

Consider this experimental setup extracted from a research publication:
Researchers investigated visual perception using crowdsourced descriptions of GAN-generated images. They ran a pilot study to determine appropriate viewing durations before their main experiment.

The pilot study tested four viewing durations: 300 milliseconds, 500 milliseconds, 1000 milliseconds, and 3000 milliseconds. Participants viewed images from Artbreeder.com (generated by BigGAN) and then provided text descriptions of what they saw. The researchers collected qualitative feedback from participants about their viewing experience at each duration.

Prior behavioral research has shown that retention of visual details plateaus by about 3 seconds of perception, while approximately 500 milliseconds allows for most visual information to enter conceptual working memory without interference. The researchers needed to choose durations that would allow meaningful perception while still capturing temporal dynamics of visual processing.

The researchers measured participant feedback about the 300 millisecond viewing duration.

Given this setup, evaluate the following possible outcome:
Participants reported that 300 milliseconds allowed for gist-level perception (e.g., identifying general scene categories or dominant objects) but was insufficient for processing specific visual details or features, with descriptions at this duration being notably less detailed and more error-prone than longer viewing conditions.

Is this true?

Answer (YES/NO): NO